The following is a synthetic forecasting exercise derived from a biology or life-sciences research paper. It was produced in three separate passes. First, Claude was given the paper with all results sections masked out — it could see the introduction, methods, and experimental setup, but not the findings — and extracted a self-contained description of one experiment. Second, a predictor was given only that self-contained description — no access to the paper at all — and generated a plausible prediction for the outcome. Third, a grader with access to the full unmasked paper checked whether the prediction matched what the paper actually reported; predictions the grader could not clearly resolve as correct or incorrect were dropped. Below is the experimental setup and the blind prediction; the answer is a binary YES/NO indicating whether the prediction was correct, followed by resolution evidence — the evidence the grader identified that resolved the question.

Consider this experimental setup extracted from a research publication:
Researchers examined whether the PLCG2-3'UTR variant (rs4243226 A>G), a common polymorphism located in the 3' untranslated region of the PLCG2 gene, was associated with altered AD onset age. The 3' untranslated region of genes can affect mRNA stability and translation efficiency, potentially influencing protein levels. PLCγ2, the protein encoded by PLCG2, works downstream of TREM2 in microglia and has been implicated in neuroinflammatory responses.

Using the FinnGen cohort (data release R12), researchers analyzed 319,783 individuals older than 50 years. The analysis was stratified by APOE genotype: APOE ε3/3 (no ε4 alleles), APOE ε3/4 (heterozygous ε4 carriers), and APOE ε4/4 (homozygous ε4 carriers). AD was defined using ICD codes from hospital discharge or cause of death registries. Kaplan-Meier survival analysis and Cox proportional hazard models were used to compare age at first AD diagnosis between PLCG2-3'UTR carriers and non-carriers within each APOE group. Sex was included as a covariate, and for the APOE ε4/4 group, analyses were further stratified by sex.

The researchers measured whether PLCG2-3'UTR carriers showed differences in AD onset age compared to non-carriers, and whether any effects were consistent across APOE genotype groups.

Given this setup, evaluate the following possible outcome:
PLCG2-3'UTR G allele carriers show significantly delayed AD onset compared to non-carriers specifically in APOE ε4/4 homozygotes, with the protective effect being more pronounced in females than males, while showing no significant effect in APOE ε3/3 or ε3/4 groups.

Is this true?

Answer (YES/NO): NO